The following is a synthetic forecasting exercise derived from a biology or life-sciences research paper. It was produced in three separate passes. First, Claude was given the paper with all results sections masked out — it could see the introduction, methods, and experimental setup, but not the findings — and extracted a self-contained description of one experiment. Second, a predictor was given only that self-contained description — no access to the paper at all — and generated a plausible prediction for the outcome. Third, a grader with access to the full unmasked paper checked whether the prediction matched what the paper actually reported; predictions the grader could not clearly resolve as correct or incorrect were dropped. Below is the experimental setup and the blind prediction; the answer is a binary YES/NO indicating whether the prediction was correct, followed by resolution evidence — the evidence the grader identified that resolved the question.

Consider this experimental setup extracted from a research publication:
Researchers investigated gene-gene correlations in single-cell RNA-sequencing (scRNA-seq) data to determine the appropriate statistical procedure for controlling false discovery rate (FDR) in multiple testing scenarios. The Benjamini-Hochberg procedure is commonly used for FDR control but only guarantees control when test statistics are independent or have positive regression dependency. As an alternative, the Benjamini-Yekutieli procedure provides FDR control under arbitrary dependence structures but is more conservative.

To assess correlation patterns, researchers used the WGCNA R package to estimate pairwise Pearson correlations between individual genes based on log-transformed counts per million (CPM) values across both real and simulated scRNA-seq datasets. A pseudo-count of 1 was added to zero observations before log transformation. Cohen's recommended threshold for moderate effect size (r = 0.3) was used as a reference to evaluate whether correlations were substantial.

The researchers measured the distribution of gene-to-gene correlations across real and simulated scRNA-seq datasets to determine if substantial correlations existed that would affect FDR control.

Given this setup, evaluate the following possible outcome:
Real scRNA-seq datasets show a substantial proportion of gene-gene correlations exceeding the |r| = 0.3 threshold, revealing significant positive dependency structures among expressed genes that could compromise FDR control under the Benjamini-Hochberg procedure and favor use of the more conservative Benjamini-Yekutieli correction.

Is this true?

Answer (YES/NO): YES